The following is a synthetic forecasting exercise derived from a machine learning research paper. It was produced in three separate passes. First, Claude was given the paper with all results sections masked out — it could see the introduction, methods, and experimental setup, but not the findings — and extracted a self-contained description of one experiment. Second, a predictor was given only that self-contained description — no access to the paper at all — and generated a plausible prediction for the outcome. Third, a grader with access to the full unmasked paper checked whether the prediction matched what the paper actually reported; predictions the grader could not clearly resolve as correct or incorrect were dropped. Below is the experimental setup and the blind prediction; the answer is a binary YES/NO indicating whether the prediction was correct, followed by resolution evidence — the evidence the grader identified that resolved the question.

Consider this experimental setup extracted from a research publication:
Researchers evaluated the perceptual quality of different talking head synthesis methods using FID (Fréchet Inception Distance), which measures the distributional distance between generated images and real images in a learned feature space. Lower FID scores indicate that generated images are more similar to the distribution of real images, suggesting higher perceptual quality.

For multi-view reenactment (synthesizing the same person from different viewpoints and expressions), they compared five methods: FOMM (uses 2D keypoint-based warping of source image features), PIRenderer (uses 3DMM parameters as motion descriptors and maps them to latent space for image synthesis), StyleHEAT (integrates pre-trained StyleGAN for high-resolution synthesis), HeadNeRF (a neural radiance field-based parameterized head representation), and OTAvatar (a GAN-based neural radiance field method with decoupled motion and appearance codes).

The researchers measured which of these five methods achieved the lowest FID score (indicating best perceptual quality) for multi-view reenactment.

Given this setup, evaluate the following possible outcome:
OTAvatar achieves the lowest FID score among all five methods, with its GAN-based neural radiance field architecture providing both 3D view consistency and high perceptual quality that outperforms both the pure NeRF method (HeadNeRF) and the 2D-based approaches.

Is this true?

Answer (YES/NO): NO